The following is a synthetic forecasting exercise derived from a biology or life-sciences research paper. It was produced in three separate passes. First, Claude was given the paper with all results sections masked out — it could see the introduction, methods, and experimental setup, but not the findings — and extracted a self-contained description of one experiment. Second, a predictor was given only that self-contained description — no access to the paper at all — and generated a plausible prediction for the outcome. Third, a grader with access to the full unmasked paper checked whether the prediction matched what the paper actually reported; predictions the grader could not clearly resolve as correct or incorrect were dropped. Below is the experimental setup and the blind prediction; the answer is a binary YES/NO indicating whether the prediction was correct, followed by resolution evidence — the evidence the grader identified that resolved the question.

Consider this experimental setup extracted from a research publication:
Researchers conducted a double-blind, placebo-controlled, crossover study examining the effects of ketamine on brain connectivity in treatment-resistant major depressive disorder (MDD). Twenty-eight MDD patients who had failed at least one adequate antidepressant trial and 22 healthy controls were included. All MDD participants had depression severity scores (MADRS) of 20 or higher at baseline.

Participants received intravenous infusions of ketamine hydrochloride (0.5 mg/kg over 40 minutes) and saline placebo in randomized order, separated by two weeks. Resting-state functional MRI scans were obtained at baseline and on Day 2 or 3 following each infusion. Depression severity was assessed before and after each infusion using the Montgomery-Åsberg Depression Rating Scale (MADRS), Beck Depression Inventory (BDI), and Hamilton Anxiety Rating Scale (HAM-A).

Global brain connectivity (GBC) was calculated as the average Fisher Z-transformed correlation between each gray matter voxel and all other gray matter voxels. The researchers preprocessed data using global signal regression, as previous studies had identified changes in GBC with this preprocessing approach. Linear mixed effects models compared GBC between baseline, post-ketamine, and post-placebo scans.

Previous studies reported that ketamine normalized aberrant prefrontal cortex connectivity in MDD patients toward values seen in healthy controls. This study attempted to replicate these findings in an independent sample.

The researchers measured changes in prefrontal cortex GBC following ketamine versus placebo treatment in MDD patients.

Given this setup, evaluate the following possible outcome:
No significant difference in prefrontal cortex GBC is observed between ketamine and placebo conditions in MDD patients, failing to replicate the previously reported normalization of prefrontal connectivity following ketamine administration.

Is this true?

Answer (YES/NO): YES